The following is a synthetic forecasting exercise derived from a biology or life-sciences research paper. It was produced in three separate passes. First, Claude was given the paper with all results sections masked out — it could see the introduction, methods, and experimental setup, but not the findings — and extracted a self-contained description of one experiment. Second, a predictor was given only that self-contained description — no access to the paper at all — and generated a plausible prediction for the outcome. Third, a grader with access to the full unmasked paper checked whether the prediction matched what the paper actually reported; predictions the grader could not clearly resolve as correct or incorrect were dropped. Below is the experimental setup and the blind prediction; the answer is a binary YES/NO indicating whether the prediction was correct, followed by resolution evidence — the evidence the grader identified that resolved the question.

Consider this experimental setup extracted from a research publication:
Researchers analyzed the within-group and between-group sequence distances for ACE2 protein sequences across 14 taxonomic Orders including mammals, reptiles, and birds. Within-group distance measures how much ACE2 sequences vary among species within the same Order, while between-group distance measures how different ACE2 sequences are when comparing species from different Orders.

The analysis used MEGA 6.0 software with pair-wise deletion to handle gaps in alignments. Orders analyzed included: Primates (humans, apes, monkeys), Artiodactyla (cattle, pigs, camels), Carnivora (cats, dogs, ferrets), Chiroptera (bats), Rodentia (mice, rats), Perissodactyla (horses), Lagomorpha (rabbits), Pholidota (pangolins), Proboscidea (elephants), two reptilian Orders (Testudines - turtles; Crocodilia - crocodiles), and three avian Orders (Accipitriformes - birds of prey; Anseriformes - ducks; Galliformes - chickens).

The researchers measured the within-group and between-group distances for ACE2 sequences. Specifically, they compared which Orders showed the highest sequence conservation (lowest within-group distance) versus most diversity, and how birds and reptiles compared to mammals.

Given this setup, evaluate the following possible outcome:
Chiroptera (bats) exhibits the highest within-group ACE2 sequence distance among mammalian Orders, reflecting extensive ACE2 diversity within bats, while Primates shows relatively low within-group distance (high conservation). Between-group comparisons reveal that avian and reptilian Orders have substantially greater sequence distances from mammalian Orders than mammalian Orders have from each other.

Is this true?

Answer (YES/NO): NO